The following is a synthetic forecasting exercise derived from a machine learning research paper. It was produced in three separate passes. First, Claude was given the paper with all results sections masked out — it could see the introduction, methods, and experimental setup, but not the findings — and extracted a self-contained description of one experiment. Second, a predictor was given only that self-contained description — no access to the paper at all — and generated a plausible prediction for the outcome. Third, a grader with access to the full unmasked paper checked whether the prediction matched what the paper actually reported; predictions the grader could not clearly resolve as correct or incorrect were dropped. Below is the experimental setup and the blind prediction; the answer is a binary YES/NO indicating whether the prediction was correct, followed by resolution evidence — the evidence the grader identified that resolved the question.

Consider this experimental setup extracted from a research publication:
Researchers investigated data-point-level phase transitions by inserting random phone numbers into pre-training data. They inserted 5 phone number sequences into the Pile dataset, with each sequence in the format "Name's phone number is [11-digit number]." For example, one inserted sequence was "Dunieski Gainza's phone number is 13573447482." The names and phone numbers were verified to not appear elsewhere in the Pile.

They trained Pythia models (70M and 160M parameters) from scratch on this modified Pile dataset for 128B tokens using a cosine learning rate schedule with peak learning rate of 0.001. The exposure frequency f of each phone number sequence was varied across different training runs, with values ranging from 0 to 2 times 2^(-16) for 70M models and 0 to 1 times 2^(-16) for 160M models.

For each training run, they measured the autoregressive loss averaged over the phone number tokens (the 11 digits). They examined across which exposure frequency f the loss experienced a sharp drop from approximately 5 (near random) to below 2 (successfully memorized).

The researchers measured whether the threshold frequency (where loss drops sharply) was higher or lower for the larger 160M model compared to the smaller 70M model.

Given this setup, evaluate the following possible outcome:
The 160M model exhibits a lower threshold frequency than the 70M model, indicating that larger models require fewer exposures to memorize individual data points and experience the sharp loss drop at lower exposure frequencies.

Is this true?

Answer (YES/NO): YES